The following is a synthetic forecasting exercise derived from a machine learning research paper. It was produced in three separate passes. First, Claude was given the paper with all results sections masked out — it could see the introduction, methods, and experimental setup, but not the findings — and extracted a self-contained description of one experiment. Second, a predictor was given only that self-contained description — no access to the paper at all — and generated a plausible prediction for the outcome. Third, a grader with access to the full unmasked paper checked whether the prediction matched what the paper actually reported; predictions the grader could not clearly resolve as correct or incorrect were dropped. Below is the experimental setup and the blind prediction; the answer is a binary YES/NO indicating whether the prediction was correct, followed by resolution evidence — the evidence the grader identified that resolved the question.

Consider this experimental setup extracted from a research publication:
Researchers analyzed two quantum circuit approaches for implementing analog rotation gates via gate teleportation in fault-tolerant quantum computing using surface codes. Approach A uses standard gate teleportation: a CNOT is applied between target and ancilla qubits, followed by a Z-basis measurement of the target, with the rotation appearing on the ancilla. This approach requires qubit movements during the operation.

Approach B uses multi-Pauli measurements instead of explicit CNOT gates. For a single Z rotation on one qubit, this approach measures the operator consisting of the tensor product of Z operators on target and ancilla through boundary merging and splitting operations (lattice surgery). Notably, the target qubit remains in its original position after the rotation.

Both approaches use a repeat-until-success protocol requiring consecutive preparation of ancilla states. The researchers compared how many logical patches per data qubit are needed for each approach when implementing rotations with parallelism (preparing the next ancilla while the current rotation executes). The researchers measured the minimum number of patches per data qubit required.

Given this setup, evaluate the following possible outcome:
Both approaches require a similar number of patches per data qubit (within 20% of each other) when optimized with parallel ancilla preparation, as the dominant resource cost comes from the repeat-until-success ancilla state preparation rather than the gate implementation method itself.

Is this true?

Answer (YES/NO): NO